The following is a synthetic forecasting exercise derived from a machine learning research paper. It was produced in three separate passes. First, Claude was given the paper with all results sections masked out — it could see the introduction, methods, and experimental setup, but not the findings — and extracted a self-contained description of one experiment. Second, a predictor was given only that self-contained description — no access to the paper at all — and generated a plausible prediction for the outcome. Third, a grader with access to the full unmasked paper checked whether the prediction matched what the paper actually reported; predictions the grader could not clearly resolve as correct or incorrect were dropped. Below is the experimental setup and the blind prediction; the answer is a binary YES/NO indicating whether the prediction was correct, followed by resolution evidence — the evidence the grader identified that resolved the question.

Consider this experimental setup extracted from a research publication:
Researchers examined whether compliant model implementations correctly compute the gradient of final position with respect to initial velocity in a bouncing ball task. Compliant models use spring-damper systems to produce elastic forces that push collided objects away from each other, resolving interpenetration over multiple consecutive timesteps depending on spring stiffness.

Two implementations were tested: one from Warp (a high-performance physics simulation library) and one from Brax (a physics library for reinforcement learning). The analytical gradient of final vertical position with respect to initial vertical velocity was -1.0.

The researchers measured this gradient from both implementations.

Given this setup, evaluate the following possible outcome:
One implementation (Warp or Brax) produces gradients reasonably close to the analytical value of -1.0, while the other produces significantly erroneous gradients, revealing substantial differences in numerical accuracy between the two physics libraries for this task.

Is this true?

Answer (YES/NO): NO